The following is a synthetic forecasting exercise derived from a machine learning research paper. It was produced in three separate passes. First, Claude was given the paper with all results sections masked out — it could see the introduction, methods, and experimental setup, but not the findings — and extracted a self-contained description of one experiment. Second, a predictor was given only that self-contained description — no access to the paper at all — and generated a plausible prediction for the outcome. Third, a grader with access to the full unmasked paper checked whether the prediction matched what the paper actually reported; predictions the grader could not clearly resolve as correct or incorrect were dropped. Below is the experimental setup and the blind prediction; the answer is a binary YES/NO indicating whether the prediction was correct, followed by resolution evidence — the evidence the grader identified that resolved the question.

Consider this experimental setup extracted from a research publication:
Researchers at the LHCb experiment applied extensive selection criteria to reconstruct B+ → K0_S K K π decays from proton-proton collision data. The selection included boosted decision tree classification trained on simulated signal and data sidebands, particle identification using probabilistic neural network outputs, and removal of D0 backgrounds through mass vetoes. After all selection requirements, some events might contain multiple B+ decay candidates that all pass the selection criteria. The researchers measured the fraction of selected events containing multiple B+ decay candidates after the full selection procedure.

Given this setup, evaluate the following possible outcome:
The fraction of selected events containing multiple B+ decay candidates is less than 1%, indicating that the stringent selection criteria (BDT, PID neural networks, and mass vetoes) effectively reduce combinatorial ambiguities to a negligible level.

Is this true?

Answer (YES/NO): YES